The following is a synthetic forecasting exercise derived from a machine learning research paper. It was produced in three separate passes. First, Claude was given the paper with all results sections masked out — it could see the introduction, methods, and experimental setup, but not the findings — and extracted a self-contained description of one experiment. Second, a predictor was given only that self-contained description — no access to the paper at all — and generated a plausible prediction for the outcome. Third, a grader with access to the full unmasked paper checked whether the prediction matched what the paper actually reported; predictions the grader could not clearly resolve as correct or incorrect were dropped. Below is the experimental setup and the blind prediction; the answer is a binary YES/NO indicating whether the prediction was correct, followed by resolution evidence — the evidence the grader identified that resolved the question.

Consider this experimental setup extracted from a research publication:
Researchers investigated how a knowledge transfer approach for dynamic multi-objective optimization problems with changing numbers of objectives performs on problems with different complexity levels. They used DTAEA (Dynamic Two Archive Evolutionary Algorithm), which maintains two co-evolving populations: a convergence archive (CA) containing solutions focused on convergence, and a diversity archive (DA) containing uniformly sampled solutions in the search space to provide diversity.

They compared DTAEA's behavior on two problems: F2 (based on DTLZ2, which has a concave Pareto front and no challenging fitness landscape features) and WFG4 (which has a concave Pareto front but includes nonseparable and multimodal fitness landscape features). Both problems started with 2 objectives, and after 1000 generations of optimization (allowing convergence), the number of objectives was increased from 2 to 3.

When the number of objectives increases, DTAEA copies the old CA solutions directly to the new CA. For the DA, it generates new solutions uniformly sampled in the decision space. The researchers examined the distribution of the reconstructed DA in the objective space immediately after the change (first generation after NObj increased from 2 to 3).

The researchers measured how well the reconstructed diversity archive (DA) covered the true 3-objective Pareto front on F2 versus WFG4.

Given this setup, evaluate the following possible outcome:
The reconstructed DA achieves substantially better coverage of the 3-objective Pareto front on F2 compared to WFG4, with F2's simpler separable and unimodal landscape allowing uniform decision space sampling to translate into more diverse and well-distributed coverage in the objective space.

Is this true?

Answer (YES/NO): YES